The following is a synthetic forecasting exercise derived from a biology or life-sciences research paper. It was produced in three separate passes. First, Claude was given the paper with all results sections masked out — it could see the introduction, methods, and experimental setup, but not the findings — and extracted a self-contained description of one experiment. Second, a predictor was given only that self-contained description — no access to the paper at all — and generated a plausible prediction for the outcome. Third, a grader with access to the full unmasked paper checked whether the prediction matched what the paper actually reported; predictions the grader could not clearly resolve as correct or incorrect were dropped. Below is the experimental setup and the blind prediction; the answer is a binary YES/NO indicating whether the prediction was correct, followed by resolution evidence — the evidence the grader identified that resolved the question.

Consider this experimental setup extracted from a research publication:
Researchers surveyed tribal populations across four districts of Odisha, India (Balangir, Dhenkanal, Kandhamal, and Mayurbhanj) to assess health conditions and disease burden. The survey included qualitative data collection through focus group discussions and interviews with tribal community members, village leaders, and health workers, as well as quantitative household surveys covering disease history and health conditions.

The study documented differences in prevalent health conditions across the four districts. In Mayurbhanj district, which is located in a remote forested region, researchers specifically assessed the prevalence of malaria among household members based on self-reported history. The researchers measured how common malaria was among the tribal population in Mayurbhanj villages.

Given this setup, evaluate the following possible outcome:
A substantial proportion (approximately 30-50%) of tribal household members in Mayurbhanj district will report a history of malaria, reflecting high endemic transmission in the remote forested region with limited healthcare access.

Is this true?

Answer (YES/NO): NO